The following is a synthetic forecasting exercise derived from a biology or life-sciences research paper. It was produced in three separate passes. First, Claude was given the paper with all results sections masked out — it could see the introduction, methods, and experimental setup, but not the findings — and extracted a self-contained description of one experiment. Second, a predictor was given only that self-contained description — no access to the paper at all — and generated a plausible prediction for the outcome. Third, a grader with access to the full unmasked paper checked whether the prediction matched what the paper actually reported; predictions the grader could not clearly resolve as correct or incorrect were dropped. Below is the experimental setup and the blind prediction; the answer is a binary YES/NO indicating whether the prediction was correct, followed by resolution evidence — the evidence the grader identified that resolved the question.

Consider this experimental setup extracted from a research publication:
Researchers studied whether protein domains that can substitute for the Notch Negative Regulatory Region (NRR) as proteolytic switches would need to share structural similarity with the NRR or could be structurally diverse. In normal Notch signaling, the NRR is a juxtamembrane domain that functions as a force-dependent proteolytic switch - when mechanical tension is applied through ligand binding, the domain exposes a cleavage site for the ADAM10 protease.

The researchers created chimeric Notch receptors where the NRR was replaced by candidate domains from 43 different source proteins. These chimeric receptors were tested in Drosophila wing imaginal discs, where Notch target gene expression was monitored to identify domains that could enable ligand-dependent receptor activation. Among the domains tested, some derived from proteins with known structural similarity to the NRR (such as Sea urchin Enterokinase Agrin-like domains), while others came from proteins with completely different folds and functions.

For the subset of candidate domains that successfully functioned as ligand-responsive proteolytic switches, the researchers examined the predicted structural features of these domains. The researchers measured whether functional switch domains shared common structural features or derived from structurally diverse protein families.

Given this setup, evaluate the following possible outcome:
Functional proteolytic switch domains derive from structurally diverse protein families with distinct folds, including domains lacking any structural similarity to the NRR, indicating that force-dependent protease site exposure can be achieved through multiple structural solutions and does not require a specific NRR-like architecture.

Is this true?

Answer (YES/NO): YES